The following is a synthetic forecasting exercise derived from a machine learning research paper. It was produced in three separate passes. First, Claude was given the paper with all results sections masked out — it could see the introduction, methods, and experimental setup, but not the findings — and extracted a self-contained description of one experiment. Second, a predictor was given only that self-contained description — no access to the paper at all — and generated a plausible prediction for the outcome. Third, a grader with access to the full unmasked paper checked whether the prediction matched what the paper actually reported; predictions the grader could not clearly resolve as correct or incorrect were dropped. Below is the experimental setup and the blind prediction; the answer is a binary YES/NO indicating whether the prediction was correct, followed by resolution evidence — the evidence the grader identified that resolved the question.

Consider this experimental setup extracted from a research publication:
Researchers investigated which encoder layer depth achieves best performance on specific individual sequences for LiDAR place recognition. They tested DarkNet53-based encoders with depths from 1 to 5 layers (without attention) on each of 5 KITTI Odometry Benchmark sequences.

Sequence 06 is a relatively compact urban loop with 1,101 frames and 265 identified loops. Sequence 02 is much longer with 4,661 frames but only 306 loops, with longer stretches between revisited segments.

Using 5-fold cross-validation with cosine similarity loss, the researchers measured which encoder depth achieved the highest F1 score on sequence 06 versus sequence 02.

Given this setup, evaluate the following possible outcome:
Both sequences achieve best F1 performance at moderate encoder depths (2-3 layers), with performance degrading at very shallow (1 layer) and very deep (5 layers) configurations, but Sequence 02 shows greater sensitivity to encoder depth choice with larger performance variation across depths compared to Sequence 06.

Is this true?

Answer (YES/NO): NO